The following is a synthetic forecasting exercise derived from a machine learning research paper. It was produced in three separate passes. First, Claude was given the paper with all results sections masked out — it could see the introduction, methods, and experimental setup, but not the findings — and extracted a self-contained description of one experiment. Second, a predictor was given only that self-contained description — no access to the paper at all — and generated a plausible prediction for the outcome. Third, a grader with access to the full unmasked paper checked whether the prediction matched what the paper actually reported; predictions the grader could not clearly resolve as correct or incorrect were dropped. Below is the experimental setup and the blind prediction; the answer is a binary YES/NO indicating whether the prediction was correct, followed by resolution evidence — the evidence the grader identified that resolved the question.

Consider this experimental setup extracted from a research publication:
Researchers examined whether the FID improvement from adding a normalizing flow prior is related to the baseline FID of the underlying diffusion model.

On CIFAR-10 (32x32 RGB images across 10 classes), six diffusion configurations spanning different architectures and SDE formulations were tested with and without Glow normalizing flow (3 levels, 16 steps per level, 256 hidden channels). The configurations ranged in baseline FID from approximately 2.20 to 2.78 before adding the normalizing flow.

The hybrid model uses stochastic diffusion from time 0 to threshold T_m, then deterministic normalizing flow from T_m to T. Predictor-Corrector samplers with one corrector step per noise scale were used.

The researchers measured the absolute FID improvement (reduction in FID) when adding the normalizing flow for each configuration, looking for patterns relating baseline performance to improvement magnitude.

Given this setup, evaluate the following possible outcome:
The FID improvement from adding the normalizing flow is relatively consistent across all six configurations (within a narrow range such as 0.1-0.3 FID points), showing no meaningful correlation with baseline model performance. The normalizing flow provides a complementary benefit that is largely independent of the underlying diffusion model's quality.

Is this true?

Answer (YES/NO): NO